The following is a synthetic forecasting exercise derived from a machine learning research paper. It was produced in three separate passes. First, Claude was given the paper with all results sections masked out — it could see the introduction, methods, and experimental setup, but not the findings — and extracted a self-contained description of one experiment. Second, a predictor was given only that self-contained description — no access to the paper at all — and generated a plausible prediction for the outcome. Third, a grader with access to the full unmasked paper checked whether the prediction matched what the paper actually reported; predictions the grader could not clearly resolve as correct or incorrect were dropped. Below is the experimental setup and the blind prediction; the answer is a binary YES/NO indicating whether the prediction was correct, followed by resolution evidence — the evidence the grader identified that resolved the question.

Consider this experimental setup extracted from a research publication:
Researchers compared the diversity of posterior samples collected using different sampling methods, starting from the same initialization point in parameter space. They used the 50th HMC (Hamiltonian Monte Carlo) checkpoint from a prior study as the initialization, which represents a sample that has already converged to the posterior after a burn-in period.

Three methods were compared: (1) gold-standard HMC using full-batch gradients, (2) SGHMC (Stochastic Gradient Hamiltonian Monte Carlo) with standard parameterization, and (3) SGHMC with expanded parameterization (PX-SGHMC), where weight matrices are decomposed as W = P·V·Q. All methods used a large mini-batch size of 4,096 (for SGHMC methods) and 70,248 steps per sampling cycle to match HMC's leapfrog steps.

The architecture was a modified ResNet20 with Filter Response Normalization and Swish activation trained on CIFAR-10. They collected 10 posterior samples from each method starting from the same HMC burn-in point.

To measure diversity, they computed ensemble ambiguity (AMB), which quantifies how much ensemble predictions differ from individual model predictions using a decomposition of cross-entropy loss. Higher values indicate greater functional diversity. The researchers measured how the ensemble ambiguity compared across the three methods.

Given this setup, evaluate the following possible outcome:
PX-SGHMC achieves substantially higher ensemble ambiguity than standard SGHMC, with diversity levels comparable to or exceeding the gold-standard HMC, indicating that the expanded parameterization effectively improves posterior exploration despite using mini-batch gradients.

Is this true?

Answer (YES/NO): YES